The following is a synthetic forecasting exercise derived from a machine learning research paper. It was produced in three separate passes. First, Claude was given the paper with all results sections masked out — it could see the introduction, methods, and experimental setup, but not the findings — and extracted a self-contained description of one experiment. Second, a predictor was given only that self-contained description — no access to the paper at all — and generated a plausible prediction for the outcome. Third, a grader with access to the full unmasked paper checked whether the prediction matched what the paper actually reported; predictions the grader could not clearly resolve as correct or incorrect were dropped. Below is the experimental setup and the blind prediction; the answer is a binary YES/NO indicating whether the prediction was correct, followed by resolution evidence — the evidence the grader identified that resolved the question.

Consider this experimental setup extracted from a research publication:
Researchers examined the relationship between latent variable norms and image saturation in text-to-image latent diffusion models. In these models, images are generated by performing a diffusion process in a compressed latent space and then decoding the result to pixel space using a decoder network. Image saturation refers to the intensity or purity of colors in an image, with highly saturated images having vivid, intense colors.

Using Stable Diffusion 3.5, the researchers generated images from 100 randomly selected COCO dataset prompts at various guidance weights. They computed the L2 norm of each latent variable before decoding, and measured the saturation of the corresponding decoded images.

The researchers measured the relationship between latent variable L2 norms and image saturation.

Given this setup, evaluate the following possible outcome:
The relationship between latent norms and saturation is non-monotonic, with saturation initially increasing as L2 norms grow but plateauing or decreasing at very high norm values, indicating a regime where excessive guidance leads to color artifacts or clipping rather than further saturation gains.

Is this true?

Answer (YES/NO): NO